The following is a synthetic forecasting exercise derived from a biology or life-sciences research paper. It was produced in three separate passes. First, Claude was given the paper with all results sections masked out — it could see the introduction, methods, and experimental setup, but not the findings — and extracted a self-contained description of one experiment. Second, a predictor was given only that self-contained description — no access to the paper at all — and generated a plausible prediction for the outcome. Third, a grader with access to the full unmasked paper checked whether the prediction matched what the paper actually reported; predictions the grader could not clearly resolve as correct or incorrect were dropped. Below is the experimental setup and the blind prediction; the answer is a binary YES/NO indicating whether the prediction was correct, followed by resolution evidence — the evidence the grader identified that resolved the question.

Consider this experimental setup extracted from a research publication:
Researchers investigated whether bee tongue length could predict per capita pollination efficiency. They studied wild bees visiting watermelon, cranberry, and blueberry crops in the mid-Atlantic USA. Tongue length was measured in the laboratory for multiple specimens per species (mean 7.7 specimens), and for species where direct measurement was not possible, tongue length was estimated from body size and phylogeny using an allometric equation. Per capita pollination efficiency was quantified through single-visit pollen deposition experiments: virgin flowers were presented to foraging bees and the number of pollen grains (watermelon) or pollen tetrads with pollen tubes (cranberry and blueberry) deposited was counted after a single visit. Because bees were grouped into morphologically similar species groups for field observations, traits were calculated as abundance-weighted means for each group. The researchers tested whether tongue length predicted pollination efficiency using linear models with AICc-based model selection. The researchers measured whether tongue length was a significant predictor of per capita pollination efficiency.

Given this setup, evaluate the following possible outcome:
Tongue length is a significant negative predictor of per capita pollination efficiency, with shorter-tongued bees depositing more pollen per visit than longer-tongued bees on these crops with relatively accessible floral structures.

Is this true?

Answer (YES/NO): NO